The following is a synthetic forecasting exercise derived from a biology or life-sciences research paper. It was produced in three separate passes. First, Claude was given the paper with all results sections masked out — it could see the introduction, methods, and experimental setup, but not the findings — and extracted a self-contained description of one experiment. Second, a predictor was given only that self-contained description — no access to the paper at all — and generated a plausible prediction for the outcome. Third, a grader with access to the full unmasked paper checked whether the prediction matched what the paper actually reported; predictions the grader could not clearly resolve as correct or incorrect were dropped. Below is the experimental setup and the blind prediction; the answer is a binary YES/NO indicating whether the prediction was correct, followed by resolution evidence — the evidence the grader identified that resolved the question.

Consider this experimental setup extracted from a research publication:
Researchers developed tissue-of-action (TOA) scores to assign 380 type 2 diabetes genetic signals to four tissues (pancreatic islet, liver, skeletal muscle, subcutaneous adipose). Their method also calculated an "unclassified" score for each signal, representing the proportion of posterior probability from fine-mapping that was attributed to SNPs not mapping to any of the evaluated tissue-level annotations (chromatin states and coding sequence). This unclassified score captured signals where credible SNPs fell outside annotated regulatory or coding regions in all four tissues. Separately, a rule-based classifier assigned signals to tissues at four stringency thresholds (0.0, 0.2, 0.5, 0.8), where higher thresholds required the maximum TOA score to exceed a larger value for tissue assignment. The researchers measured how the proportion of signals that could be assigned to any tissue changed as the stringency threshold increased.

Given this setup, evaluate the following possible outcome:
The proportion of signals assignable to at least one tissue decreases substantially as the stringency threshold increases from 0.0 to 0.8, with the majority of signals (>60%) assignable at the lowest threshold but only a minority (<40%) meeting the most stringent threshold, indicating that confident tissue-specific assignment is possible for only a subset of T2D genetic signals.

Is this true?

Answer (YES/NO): YES